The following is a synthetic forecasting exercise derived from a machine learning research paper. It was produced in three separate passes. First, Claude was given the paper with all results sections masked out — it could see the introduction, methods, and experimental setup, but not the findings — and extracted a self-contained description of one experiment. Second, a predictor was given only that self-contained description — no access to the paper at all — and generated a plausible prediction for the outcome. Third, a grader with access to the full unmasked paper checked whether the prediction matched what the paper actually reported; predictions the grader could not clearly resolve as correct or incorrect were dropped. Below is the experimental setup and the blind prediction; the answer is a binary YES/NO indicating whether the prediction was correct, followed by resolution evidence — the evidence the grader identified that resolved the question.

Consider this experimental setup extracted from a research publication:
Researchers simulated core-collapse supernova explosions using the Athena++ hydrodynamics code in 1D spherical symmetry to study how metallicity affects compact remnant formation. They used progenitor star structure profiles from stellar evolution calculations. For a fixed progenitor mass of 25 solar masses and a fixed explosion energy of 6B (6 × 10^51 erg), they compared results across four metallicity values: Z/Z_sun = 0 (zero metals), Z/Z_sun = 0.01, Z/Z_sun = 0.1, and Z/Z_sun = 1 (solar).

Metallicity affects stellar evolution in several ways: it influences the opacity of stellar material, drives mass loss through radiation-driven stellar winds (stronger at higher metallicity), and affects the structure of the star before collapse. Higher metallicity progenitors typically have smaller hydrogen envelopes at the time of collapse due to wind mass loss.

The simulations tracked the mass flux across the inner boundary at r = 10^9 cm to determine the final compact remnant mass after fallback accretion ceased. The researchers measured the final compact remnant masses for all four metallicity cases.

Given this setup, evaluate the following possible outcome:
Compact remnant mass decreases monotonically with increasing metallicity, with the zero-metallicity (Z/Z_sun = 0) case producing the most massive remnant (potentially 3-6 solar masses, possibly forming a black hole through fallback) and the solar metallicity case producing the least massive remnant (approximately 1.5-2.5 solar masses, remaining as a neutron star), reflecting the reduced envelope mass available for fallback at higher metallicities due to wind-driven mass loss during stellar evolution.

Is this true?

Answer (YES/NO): NO